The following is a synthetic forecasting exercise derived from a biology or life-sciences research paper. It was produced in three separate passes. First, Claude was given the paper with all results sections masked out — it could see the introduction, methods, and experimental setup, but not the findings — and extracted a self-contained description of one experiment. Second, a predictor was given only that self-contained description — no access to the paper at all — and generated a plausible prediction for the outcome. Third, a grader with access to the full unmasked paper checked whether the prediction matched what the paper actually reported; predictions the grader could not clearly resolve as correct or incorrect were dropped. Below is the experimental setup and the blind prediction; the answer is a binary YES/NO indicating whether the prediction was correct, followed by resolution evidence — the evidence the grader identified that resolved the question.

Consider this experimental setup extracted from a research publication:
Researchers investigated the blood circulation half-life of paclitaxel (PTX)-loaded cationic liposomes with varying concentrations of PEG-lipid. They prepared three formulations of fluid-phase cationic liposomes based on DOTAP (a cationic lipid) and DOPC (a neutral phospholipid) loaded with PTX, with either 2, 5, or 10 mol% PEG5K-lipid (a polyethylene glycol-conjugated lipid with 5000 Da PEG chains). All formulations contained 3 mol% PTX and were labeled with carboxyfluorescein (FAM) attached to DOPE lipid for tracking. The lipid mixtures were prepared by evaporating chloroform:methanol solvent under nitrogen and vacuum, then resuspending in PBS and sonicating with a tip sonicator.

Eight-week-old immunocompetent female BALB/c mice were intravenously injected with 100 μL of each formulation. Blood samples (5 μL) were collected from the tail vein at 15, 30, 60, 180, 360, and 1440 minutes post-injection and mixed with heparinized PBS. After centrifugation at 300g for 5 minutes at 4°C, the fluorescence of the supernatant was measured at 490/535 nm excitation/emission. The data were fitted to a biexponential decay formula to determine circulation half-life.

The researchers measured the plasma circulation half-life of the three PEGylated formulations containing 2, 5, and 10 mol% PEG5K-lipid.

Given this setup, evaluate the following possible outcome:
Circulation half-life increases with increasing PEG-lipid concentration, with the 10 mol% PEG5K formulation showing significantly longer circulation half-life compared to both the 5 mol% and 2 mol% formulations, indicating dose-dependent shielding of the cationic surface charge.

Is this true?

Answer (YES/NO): NO